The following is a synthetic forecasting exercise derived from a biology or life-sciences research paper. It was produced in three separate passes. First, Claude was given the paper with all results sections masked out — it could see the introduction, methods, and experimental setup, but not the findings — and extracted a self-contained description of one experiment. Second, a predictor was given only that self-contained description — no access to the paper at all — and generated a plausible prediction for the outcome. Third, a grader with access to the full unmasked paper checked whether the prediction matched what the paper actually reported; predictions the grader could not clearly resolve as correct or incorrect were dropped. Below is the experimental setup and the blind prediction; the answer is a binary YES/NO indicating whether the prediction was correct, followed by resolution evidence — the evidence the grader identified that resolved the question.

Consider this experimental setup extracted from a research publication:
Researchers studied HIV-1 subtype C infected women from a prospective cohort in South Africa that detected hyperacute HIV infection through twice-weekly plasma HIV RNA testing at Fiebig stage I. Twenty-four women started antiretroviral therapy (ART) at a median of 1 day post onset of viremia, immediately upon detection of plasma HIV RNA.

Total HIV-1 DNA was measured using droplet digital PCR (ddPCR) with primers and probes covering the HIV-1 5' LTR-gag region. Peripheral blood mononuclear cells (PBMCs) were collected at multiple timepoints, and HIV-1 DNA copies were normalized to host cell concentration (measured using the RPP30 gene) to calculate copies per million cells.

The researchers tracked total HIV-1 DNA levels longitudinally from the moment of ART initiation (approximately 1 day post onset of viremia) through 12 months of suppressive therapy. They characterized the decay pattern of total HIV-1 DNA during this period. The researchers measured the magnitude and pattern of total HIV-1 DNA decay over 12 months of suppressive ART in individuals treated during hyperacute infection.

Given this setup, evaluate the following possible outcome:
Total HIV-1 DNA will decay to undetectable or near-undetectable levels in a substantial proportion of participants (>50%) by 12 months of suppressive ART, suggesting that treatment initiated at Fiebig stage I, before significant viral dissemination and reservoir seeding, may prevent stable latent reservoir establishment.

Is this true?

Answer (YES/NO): NO